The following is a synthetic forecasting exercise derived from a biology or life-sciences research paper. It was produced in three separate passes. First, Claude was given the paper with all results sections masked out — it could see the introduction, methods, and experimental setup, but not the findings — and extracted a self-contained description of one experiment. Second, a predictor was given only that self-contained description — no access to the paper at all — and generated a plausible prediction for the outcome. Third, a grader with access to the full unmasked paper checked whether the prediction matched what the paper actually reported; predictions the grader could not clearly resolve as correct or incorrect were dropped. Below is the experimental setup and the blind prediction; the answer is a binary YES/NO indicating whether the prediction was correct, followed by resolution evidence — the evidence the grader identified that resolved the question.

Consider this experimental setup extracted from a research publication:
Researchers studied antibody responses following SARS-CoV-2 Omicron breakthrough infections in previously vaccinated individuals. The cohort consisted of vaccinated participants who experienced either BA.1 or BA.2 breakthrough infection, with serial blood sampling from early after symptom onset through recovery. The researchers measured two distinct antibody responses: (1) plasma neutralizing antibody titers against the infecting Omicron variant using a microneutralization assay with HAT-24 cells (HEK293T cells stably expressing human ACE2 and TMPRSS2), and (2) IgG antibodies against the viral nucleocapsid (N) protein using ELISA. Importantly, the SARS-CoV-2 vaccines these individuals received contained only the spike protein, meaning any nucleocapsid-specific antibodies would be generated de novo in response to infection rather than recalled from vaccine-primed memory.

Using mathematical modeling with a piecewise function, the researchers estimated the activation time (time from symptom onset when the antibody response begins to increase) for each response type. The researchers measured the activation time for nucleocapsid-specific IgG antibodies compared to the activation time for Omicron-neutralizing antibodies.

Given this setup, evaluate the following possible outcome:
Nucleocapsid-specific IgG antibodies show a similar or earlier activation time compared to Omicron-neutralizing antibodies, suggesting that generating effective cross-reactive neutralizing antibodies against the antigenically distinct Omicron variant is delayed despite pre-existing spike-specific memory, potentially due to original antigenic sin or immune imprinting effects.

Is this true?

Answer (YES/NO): NO